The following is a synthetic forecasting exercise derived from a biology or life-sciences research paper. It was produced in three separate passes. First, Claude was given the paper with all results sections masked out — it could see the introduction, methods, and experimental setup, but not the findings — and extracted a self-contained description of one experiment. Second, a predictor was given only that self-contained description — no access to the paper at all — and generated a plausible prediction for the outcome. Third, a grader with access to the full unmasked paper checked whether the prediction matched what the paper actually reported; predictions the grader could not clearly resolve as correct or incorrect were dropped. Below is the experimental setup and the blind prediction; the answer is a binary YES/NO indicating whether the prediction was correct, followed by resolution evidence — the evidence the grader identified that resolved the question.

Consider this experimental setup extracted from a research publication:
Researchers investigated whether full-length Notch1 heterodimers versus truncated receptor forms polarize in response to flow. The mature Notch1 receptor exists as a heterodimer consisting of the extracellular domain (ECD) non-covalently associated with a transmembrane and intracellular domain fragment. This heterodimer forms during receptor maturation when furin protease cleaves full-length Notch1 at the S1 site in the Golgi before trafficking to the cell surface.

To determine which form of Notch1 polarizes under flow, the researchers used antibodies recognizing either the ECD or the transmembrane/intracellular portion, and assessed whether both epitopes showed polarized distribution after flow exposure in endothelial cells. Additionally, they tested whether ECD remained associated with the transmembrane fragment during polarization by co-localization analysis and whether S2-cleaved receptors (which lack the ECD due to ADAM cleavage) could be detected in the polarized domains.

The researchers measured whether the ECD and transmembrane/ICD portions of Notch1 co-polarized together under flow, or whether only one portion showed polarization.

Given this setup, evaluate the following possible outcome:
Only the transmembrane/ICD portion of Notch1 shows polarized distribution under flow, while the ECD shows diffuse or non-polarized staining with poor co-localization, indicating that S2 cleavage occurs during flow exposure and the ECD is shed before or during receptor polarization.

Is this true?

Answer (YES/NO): NO